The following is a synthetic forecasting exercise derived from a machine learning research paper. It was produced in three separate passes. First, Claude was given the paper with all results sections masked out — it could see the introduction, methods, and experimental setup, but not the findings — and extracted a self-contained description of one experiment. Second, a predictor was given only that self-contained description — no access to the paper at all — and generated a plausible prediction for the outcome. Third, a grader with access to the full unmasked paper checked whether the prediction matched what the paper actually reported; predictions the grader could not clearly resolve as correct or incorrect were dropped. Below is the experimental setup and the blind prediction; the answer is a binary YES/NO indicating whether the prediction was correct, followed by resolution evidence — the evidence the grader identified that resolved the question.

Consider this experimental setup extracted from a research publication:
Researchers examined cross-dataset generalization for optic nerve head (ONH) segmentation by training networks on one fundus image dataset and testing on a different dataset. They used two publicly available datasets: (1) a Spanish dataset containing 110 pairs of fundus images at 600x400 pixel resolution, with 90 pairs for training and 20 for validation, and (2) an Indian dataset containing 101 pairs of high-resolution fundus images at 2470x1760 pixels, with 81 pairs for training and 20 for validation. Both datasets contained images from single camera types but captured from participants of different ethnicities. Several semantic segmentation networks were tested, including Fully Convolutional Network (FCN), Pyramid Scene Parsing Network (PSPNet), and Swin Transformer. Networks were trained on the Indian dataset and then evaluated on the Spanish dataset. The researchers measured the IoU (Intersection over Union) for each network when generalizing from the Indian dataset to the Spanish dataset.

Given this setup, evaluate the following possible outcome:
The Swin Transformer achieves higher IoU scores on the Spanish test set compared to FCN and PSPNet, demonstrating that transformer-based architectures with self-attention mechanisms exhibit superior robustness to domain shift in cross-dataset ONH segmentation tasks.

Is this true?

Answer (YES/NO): YES